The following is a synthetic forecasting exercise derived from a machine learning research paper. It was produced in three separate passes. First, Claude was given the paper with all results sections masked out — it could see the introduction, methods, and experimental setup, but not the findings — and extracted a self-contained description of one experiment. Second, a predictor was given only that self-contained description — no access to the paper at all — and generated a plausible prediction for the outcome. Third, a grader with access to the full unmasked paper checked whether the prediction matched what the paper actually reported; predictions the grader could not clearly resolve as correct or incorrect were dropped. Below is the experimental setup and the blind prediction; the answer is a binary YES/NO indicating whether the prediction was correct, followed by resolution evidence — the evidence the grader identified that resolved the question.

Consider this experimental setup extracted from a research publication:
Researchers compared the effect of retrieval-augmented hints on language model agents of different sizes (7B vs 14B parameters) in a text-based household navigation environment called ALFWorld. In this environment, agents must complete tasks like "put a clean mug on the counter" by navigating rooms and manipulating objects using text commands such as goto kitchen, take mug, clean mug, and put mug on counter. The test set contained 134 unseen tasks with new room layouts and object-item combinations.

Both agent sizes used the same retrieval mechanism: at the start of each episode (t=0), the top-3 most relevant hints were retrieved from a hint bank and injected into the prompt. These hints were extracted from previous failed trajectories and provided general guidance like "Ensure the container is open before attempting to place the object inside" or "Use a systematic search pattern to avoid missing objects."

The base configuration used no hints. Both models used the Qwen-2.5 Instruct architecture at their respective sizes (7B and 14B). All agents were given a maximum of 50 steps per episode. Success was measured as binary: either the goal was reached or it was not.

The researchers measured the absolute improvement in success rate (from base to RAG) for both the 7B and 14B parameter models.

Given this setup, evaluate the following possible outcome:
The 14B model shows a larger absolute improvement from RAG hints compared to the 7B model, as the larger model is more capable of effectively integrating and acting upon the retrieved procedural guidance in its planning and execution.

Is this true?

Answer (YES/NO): NO